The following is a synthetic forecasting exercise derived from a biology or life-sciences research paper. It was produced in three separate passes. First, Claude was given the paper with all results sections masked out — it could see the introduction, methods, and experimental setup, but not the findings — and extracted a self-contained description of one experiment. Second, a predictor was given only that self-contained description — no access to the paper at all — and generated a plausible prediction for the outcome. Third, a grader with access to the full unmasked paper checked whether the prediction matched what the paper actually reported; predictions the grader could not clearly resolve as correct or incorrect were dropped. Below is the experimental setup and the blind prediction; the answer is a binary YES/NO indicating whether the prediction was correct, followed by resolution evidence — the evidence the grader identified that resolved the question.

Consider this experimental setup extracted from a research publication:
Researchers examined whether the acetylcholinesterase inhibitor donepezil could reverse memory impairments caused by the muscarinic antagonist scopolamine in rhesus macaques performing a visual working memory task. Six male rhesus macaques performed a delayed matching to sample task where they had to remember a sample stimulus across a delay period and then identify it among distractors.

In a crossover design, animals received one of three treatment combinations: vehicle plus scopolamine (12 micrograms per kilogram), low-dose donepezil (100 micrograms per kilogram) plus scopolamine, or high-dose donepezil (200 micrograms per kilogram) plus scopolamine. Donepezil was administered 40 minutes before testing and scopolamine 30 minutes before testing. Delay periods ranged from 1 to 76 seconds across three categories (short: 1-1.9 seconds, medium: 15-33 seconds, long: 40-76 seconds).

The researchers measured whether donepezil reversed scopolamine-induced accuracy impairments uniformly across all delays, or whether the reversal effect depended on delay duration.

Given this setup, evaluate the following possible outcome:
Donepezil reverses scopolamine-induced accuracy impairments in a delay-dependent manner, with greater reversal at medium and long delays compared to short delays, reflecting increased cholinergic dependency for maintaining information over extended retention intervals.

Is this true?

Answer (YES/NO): NO